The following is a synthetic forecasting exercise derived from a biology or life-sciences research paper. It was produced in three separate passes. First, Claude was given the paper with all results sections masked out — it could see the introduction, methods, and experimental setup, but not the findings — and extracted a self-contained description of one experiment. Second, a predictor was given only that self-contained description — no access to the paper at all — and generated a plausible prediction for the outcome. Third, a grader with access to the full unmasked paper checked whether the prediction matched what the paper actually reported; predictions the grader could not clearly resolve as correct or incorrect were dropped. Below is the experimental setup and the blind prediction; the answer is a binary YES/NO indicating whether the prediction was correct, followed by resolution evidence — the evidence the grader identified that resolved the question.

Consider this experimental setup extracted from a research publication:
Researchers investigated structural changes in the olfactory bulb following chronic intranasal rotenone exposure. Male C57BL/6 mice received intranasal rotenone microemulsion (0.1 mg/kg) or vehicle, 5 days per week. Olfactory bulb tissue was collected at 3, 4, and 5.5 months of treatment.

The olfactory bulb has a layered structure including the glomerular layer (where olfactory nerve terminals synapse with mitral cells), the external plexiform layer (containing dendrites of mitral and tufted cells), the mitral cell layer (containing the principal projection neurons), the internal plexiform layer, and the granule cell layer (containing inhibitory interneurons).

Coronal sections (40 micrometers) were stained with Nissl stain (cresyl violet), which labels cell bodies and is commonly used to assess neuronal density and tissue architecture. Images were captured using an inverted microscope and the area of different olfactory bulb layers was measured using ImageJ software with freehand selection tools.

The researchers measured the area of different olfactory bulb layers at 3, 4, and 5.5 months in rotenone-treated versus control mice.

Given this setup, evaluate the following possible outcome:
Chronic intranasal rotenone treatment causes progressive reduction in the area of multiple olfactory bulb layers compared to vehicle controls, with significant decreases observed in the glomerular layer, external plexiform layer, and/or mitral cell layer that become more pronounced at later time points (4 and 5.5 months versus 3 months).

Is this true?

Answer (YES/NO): YES